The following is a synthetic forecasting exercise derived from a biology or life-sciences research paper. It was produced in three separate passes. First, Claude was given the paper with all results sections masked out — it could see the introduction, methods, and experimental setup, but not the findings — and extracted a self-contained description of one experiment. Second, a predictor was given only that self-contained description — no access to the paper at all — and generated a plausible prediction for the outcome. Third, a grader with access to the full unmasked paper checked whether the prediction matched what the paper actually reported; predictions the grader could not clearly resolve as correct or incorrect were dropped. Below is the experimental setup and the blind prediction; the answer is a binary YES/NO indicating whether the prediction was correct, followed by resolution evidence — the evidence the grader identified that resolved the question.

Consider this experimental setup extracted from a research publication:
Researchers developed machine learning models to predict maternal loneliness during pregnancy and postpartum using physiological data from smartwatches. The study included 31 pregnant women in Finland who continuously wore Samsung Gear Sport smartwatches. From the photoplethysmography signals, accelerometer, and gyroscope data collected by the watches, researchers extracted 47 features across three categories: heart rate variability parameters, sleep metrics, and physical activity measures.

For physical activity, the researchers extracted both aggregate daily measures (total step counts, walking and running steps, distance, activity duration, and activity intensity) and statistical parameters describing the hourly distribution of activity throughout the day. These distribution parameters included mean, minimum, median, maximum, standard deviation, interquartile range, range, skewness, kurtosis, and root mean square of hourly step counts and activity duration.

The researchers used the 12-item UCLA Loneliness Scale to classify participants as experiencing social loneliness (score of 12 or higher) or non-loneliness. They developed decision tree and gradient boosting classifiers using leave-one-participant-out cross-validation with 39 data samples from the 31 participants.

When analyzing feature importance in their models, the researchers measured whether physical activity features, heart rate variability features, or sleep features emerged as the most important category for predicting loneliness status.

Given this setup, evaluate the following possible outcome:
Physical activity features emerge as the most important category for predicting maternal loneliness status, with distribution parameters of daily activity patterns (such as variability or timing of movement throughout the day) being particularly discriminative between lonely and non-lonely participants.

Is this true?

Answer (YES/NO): YES